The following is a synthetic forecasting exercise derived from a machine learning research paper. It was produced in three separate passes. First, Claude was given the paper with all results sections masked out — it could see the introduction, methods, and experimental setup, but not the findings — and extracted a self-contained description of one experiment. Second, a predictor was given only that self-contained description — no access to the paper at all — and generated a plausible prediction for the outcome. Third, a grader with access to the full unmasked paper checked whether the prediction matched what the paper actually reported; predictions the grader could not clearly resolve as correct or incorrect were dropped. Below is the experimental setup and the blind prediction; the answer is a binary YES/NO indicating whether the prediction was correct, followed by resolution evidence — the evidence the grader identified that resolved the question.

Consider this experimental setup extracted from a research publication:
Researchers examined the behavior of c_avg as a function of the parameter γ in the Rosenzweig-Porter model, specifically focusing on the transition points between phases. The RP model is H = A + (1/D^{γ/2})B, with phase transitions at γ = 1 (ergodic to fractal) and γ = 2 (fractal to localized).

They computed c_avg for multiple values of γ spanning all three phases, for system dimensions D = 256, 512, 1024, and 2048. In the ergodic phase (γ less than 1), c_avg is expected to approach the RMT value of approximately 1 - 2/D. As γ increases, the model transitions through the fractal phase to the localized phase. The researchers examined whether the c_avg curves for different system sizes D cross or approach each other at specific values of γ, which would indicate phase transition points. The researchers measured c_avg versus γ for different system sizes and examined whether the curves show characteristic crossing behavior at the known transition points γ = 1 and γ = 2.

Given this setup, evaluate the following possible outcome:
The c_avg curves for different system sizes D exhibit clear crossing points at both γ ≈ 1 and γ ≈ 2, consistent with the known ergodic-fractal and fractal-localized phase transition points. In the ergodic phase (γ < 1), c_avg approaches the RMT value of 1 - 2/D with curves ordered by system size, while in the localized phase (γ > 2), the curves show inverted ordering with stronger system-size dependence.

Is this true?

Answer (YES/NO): NO